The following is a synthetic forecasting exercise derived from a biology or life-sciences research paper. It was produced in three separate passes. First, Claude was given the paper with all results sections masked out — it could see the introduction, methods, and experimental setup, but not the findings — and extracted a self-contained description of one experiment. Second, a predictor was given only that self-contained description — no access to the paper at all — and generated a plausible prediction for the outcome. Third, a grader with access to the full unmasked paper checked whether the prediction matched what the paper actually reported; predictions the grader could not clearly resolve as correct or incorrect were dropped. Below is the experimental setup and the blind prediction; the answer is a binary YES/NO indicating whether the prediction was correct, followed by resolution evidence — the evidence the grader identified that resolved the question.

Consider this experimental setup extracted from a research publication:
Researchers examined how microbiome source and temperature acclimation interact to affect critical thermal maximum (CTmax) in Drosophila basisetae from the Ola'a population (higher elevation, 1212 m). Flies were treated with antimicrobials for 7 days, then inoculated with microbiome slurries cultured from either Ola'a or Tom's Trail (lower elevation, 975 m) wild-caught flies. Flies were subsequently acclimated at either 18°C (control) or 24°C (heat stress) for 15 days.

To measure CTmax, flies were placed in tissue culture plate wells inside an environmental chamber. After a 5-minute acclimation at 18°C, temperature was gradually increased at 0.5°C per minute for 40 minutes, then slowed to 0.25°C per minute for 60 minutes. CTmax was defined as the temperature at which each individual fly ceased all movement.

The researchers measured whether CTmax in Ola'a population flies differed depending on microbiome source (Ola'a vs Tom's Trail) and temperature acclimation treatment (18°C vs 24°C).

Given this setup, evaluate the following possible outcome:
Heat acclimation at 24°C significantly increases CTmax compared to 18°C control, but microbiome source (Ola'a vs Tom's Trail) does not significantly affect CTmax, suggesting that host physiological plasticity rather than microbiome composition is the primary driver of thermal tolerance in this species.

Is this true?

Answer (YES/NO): NO